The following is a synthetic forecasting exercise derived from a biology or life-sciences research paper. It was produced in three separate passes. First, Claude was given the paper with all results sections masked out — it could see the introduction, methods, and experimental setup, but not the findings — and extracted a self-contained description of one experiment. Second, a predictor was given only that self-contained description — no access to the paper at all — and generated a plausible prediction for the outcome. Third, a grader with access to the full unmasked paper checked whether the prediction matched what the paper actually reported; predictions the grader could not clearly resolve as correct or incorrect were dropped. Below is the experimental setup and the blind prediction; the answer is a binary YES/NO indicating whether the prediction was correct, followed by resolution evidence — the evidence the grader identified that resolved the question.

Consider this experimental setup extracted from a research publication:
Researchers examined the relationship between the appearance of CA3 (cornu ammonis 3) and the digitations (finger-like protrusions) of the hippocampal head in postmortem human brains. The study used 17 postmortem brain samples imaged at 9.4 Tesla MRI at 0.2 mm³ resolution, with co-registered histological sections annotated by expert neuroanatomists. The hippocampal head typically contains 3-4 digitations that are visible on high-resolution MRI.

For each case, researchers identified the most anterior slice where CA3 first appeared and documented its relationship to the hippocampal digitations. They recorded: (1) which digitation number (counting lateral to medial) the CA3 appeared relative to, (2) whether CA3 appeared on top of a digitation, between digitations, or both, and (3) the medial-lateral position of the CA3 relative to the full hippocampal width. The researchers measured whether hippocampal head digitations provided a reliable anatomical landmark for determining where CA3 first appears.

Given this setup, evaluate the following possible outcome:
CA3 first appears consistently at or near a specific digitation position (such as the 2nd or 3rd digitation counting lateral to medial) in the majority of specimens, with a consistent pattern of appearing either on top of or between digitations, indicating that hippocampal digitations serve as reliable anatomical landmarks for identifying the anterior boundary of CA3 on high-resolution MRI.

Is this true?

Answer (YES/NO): NO